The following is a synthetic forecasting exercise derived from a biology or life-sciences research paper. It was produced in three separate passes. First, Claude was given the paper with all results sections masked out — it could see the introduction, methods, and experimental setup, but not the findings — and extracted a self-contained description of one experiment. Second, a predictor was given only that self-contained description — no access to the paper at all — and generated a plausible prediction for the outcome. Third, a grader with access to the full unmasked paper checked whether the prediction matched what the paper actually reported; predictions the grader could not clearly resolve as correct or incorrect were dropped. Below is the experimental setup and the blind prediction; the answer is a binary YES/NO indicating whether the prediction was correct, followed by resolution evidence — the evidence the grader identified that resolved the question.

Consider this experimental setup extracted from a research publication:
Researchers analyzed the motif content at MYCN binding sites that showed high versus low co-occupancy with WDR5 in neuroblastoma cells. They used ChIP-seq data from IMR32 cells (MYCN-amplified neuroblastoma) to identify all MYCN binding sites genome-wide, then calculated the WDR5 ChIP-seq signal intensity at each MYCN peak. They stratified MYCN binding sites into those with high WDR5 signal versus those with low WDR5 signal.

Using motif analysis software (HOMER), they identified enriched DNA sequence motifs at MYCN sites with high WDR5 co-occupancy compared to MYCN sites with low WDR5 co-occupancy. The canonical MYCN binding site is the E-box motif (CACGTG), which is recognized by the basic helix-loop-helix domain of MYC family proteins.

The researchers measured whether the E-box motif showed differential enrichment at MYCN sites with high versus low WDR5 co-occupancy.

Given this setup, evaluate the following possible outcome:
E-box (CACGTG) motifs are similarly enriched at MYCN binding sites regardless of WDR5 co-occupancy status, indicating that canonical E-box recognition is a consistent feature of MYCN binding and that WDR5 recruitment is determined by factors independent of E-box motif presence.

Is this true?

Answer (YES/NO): NO